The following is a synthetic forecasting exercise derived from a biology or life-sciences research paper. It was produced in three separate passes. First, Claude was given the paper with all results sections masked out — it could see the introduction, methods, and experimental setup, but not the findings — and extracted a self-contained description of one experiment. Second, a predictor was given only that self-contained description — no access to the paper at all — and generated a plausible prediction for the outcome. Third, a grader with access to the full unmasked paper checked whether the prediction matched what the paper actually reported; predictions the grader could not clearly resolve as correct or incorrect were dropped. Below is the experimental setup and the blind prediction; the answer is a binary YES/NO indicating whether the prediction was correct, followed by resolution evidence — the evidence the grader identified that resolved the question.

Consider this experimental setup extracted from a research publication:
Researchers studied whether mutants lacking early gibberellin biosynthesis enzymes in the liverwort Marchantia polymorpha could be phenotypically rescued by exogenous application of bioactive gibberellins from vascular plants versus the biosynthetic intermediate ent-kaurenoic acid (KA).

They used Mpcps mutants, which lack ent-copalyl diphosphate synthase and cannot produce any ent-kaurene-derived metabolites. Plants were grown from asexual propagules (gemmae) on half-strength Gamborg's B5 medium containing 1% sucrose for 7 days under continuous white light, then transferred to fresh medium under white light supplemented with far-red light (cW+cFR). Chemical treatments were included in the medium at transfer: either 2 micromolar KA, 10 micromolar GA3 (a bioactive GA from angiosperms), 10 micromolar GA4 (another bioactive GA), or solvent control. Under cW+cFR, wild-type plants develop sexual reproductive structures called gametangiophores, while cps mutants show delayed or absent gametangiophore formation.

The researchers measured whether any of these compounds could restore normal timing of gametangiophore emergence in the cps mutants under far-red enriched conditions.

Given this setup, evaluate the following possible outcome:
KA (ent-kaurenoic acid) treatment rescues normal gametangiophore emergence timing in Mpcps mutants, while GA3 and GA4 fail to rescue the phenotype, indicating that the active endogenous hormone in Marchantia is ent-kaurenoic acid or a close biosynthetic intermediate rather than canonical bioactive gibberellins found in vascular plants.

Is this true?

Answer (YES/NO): NO